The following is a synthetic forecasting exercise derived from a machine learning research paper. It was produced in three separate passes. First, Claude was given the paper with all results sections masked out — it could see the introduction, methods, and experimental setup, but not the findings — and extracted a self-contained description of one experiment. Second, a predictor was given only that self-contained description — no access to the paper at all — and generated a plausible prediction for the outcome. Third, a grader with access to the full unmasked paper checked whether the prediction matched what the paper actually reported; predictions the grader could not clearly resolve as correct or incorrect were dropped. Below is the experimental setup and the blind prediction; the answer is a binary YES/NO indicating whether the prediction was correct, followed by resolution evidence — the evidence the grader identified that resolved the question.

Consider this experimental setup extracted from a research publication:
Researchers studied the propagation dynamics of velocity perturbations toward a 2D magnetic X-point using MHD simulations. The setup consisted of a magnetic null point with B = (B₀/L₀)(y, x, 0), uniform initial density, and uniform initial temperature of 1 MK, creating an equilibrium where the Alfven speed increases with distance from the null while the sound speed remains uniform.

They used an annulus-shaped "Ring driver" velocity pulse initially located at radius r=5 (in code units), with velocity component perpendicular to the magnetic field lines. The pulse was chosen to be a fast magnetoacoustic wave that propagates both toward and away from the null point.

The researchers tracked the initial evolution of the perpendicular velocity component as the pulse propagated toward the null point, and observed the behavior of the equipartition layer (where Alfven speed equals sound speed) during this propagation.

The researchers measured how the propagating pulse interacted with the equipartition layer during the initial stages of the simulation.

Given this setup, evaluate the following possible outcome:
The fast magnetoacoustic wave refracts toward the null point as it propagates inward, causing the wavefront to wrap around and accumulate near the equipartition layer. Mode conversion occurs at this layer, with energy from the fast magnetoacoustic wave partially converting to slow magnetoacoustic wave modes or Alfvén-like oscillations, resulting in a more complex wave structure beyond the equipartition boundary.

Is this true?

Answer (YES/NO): NO